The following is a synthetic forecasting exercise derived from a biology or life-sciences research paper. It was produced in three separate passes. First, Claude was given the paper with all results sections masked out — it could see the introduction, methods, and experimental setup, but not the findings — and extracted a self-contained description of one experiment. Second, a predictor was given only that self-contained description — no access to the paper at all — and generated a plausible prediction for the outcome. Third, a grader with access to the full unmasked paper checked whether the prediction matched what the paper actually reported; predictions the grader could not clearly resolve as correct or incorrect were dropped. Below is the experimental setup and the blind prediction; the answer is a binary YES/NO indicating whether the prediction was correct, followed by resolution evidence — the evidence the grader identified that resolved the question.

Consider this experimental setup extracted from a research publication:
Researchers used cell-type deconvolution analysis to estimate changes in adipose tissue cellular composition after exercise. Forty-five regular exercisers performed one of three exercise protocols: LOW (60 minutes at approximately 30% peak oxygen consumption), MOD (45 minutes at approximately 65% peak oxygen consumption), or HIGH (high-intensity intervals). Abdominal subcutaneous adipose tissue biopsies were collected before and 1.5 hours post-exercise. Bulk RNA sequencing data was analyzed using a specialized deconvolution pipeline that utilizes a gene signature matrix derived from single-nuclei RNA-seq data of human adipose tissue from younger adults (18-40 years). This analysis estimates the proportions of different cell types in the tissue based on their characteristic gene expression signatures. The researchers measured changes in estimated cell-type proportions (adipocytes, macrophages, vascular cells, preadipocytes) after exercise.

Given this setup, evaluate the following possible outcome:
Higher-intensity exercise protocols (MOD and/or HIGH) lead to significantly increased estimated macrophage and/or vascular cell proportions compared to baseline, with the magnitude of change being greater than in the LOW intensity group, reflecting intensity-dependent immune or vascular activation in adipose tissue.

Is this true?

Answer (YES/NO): NO